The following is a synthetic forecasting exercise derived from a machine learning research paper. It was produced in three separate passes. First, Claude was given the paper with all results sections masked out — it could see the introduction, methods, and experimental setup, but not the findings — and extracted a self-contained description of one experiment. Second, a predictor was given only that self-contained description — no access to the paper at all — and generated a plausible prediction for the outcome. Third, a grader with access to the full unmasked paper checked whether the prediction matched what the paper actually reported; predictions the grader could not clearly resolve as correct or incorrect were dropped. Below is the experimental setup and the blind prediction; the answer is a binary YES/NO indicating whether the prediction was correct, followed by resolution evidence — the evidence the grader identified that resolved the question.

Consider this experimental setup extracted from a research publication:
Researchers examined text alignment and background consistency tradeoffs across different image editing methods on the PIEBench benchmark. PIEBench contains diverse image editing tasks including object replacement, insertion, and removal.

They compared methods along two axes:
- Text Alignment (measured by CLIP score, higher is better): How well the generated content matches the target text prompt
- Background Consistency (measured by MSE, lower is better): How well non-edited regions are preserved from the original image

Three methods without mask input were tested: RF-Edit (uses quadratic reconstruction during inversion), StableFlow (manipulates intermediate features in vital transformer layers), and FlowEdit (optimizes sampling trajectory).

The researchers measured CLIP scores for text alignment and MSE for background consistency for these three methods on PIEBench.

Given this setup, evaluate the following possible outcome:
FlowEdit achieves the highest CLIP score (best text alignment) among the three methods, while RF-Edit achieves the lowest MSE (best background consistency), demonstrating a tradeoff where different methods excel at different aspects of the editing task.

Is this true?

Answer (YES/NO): YES